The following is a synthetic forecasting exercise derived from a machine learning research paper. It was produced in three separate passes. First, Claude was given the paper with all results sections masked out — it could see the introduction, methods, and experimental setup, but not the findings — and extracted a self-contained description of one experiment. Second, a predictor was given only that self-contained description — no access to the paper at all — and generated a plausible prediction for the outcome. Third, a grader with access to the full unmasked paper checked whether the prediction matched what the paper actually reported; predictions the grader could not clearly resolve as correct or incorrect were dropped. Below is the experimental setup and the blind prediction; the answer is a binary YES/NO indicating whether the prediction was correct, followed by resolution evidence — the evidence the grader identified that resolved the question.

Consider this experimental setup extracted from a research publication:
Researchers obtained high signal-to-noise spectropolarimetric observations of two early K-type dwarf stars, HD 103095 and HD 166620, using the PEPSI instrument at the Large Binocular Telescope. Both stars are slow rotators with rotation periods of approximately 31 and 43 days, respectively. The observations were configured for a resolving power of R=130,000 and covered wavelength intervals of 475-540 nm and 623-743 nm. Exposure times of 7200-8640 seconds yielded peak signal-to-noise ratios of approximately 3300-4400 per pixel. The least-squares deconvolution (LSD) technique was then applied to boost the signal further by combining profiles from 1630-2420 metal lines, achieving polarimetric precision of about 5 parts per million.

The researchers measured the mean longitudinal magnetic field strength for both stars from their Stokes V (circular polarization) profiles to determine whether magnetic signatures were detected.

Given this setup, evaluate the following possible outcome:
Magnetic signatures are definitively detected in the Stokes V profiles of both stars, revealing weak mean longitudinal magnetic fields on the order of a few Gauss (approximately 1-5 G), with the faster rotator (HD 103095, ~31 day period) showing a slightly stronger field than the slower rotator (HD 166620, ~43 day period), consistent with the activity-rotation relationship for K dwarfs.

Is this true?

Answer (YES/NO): NO